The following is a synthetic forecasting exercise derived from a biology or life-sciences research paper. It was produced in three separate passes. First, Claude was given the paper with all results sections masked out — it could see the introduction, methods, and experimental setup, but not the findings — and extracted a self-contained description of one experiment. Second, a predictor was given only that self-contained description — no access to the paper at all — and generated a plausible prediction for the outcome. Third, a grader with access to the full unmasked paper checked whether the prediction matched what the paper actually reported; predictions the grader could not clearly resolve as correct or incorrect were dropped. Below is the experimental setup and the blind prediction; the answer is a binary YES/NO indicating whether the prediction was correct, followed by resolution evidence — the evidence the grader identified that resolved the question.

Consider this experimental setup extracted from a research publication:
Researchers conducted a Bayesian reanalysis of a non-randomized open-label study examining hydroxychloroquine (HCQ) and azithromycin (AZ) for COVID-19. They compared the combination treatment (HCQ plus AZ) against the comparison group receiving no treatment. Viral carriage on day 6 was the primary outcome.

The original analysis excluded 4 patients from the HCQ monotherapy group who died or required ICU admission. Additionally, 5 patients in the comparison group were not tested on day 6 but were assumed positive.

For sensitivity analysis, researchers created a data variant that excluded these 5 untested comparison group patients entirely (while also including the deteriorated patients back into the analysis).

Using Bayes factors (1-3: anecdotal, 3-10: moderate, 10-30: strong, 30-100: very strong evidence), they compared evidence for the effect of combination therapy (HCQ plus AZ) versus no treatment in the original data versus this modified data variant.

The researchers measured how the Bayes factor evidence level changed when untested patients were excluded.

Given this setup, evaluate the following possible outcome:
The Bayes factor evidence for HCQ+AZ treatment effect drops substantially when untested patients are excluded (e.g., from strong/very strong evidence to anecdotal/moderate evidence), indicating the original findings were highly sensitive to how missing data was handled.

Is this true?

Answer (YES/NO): YES